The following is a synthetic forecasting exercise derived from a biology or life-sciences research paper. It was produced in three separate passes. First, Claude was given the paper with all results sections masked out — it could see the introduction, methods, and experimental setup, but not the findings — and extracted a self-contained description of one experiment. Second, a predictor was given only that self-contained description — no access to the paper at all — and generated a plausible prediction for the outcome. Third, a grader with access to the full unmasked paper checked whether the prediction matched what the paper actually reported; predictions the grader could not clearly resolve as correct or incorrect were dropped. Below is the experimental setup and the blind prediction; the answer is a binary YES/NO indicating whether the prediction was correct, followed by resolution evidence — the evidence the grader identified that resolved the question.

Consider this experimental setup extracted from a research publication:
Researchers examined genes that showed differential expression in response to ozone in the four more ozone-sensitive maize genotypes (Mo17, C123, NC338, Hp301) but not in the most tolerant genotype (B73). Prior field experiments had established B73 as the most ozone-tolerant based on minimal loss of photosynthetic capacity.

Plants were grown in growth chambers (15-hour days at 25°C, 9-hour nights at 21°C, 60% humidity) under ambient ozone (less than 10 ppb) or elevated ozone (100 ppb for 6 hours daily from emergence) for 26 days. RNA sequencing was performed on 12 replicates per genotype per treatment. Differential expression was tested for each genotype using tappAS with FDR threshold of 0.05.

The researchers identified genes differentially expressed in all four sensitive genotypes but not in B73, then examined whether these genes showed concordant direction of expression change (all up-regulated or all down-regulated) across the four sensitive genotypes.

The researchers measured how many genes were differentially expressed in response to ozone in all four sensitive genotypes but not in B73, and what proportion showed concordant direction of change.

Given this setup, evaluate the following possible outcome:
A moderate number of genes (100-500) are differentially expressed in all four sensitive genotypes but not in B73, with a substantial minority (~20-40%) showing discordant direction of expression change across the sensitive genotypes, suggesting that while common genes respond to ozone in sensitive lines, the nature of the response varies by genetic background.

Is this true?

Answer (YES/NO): NO